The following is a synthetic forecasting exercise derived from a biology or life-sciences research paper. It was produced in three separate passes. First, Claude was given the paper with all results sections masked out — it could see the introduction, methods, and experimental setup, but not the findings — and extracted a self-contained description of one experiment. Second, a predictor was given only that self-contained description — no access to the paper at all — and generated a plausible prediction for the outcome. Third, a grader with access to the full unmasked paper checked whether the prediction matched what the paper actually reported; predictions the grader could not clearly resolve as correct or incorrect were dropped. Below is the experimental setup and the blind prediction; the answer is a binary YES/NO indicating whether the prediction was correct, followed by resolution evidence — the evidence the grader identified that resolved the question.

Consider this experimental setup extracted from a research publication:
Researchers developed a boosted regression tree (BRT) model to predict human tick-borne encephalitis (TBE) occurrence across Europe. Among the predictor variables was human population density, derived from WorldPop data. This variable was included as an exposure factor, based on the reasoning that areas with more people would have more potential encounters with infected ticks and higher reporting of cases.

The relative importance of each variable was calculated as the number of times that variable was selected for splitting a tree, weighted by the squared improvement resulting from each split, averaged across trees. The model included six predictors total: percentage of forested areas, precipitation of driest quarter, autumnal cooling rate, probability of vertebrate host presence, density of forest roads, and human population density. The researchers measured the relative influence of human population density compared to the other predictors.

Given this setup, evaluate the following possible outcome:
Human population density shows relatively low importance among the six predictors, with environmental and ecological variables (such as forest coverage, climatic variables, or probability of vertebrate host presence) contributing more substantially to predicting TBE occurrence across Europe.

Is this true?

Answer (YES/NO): YES